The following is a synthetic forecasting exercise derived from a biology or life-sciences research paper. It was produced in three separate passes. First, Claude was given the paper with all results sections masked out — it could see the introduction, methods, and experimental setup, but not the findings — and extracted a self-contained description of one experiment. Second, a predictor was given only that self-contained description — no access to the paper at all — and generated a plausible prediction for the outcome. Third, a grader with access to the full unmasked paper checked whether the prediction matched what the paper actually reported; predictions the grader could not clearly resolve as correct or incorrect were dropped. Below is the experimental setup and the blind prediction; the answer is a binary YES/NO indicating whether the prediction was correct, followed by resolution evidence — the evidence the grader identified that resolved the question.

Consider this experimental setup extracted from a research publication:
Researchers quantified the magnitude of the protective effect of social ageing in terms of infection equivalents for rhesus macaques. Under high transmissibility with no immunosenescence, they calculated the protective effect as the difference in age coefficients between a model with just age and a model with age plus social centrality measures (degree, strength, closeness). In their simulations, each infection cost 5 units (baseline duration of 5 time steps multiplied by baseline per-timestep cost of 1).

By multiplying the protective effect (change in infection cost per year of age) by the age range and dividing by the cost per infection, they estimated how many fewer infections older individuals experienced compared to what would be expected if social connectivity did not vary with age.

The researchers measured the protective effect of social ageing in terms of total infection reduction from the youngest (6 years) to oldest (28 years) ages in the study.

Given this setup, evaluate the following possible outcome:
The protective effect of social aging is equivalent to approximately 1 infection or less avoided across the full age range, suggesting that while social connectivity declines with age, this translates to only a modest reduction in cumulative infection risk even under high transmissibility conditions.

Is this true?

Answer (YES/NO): NO